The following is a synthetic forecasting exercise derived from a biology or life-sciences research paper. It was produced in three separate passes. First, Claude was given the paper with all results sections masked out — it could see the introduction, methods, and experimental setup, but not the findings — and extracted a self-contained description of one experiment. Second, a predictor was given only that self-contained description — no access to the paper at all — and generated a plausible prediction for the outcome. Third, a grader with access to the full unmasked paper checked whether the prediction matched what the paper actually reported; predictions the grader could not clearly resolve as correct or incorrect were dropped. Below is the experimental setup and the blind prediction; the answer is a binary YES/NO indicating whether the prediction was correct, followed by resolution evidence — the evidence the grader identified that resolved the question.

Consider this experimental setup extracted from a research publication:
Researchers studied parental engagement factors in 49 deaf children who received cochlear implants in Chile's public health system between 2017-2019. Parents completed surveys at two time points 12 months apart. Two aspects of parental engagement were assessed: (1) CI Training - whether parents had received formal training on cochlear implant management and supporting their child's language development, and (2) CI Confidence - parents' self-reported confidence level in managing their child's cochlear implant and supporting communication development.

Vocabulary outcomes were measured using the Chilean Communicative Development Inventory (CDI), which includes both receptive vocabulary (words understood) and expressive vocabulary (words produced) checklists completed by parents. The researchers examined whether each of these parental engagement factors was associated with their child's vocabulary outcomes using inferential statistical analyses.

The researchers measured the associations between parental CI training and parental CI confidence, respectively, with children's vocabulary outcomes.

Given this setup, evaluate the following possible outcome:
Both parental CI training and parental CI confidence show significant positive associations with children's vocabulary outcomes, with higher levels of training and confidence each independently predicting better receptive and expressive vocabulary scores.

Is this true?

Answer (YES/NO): NO